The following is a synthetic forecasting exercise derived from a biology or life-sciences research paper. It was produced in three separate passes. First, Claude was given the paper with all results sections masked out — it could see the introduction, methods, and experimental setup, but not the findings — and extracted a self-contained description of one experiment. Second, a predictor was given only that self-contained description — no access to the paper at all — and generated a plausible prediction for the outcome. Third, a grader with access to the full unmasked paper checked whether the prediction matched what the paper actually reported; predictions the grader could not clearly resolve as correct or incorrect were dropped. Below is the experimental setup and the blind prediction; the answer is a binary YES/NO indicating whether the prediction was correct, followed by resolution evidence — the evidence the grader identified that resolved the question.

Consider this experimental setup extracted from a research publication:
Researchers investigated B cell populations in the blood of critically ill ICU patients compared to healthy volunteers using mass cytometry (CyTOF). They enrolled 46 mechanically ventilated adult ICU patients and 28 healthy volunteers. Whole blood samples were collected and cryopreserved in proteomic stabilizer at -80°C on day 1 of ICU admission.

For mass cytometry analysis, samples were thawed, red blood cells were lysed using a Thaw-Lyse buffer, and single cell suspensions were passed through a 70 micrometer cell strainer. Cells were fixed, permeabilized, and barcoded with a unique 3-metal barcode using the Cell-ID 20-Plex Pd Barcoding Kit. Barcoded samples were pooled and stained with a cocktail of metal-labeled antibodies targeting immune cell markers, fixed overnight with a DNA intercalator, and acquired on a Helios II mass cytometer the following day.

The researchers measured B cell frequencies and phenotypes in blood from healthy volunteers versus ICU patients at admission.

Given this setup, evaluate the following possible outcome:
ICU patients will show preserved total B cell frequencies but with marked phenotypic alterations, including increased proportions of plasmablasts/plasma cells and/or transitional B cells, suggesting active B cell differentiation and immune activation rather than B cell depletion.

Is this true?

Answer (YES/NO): NO